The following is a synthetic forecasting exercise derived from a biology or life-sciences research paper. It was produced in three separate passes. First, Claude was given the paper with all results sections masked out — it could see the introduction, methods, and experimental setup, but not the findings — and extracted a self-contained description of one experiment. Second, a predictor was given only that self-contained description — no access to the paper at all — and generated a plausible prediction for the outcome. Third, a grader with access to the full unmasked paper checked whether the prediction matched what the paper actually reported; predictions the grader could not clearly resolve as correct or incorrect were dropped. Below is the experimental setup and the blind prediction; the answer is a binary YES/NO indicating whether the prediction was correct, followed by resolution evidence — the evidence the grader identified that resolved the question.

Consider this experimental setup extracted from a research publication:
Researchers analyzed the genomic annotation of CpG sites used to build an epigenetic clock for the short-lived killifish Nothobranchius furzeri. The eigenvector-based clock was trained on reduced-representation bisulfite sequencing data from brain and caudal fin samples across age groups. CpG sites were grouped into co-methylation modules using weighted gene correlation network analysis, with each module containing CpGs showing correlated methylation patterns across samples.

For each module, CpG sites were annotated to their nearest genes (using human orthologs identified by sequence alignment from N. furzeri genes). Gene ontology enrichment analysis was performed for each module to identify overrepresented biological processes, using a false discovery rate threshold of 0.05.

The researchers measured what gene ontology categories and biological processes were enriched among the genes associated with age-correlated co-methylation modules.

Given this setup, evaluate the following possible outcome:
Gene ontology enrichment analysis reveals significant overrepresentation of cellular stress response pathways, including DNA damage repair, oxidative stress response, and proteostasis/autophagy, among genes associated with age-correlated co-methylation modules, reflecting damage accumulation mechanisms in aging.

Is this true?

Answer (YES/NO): NO